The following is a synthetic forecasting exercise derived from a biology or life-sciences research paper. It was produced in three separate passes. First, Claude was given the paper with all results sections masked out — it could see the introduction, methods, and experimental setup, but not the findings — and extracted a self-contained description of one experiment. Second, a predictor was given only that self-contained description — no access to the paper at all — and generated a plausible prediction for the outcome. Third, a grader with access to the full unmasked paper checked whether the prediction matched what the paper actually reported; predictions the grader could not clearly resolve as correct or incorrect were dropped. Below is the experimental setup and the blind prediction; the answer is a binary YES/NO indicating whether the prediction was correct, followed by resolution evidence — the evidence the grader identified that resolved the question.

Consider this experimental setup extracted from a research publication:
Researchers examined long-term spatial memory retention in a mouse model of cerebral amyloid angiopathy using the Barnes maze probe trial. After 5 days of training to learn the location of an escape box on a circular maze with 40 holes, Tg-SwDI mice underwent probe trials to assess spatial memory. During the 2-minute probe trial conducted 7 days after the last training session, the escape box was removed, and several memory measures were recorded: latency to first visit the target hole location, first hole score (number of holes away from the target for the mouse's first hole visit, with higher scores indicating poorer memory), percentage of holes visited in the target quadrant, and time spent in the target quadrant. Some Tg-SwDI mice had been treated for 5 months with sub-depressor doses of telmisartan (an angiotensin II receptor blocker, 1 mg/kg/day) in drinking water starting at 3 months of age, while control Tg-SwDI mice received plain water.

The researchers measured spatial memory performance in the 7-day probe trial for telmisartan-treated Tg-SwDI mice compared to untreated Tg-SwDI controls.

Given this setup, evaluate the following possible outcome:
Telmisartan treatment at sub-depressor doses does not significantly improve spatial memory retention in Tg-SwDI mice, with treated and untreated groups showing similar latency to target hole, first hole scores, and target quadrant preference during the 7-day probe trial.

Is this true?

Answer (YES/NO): NO